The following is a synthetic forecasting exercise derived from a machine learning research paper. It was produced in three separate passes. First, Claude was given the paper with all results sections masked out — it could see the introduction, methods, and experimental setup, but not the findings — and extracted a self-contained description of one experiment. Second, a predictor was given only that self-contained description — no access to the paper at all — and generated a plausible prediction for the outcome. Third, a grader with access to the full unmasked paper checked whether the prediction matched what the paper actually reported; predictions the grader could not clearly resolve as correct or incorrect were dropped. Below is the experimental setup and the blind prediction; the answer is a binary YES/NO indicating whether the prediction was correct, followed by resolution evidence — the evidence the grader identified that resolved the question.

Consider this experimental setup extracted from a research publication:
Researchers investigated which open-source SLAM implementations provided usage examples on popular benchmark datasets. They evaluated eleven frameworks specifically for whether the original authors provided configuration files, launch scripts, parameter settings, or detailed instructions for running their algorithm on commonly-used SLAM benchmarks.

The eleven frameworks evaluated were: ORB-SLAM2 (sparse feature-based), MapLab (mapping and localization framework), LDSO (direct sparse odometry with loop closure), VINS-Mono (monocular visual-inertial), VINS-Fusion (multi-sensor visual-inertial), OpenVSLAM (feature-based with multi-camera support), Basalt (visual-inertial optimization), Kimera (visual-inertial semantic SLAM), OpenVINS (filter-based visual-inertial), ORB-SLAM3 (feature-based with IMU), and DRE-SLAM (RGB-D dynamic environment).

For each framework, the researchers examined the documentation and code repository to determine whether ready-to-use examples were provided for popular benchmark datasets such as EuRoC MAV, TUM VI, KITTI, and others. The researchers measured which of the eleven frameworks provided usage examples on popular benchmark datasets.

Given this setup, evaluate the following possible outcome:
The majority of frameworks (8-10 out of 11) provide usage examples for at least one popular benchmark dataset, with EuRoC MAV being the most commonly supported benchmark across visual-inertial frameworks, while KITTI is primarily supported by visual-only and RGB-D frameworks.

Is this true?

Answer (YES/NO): NO